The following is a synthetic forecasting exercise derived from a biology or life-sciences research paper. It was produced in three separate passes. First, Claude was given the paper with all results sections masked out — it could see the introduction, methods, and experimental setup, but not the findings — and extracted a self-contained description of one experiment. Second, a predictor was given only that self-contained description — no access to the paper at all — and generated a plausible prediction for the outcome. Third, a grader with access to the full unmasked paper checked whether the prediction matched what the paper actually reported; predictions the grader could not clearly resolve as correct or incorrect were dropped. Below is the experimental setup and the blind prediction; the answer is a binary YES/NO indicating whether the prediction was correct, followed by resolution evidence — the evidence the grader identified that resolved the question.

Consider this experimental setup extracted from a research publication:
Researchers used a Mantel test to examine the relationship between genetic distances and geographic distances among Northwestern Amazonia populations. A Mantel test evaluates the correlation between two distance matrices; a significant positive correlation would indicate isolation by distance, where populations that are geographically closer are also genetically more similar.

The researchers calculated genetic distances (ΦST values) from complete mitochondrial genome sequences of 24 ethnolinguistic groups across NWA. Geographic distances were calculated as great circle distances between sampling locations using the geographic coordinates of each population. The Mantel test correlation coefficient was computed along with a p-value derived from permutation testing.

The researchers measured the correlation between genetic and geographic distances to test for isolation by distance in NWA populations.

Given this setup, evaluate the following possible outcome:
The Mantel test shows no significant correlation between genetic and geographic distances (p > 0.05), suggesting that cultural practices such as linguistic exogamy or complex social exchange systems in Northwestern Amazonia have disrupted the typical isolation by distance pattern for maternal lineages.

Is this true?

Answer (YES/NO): YES